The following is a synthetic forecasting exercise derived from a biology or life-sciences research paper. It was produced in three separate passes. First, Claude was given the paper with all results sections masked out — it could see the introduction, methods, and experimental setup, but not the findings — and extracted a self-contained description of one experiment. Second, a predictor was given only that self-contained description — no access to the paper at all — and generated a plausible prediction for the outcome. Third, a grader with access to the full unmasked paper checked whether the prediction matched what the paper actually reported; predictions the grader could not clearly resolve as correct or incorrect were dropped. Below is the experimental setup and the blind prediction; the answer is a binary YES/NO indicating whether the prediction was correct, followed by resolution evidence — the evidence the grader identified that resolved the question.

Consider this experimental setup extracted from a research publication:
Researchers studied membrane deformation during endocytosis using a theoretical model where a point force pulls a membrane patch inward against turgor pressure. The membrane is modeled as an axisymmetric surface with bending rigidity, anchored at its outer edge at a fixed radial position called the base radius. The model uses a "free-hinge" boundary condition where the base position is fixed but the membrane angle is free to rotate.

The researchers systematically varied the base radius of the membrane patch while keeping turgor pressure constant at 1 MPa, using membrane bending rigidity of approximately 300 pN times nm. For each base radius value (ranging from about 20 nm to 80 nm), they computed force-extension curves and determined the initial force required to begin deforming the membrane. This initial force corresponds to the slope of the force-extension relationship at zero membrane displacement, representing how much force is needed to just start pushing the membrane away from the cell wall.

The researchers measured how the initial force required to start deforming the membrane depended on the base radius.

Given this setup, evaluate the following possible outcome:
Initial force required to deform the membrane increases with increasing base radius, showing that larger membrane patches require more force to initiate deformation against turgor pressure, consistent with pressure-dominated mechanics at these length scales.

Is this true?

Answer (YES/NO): YES